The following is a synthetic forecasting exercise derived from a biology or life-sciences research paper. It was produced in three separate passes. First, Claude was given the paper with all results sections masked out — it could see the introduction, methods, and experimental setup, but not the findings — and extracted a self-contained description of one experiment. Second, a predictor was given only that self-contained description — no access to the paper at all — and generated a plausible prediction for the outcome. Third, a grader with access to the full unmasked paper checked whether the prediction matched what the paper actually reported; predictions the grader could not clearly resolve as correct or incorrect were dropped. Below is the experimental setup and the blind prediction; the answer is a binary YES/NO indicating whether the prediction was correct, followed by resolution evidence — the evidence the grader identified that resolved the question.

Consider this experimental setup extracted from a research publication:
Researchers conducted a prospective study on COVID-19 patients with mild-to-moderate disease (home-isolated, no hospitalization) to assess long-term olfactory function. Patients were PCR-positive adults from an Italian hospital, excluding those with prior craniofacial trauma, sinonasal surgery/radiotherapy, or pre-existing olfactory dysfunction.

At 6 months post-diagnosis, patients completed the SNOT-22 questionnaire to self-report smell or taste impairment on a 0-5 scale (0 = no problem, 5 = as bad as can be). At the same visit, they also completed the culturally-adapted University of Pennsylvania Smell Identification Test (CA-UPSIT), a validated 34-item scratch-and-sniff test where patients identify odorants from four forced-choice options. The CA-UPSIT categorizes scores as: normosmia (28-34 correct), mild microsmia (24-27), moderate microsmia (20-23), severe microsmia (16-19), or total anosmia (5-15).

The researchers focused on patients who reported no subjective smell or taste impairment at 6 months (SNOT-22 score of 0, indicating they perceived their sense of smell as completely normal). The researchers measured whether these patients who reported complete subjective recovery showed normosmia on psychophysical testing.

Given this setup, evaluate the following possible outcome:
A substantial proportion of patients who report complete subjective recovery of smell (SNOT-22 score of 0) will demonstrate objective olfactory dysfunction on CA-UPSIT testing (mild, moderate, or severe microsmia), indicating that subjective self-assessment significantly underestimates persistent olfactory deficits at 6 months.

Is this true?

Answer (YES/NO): YES